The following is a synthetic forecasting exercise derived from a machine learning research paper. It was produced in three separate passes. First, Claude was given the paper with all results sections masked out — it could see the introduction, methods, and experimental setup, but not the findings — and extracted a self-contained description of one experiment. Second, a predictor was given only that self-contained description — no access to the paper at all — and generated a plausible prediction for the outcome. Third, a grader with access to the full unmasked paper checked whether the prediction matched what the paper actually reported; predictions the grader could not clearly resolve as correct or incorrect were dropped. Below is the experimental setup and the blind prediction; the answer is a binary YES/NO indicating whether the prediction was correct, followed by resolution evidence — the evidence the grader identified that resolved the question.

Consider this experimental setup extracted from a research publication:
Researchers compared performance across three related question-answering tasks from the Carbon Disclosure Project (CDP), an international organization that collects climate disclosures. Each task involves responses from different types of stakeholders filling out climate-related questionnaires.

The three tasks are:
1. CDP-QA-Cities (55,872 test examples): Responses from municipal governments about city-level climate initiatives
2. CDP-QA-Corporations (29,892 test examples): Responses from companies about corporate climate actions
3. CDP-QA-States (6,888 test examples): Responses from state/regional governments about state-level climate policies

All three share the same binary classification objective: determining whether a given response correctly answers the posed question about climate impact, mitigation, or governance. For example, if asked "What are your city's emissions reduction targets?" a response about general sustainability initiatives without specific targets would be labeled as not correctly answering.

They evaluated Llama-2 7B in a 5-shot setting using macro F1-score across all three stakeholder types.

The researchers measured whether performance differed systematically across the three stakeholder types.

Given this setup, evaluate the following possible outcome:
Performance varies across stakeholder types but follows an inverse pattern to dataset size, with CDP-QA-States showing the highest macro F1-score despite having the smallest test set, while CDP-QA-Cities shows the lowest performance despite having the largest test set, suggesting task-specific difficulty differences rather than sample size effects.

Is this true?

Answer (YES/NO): NO